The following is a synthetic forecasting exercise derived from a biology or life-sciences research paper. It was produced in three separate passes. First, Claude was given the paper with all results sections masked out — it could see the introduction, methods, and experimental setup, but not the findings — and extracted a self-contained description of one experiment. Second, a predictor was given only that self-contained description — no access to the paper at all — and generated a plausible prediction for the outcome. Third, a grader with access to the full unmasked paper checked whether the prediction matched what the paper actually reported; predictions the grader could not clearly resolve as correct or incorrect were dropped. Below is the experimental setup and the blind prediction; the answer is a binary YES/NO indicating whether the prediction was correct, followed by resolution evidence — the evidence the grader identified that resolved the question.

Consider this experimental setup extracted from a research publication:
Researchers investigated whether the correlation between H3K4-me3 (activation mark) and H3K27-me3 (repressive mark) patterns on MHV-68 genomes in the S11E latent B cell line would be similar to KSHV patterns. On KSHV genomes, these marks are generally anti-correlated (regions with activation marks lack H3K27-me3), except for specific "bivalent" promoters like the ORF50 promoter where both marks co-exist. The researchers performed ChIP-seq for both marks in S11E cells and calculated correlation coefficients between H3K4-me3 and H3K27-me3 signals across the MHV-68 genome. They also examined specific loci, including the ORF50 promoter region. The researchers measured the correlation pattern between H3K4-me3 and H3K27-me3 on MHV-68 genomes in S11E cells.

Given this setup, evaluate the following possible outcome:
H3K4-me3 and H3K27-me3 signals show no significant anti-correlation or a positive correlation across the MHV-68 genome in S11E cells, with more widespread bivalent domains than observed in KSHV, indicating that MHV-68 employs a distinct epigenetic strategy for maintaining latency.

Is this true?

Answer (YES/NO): NO